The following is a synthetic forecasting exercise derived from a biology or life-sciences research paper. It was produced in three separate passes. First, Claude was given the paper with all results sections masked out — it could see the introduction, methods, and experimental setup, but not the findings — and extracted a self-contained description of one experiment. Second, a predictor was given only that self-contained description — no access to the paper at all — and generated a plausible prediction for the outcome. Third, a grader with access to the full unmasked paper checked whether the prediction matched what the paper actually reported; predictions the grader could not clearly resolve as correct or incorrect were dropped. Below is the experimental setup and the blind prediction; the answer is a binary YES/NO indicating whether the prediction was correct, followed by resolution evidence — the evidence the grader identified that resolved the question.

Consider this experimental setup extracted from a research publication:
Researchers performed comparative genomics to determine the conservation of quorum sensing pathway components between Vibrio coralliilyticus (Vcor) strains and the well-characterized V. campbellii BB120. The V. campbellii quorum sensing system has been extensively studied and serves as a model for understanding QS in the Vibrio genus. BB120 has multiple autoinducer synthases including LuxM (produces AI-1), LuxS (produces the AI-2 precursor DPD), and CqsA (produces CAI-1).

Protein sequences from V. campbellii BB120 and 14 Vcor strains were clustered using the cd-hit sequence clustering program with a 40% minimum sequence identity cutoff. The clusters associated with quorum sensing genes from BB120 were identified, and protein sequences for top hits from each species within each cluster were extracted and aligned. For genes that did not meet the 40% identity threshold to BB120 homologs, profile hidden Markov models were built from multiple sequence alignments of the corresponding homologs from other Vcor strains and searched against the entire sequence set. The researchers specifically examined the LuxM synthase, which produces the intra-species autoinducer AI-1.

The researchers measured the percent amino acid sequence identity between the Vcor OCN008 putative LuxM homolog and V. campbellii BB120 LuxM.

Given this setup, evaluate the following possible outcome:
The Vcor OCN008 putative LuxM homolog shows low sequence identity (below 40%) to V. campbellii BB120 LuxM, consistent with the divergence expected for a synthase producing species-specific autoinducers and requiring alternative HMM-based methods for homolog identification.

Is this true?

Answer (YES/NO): YES